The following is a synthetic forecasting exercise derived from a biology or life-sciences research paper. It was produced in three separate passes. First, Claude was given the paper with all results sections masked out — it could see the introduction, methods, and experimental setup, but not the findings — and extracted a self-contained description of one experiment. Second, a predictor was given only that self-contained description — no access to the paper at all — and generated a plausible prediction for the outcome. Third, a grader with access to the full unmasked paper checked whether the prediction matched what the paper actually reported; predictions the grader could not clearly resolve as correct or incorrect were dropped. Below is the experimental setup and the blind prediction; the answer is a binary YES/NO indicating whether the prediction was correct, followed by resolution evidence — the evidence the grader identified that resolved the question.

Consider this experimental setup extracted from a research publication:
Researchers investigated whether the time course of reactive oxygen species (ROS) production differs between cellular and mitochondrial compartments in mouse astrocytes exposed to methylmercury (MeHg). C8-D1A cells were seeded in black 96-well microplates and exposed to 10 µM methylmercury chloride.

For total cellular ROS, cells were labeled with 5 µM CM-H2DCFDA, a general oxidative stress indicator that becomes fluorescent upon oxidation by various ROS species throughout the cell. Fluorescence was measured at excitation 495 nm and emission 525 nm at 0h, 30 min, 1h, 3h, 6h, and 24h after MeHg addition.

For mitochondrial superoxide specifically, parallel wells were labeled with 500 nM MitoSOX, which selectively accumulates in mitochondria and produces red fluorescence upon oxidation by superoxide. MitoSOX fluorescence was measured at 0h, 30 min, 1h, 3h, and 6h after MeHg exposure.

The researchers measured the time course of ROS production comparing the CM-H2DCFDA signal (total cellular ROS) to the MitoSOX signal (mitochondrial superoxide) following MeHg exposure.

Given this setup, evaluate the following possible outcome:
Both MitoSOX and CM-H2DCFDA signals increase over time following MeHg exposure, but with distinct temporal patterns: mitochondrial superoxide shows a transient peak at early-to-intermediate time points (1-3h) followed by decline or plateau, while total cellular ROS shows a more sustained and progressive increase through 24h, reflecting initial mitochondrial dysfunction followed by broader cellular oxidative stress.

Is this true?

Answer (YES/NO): NO